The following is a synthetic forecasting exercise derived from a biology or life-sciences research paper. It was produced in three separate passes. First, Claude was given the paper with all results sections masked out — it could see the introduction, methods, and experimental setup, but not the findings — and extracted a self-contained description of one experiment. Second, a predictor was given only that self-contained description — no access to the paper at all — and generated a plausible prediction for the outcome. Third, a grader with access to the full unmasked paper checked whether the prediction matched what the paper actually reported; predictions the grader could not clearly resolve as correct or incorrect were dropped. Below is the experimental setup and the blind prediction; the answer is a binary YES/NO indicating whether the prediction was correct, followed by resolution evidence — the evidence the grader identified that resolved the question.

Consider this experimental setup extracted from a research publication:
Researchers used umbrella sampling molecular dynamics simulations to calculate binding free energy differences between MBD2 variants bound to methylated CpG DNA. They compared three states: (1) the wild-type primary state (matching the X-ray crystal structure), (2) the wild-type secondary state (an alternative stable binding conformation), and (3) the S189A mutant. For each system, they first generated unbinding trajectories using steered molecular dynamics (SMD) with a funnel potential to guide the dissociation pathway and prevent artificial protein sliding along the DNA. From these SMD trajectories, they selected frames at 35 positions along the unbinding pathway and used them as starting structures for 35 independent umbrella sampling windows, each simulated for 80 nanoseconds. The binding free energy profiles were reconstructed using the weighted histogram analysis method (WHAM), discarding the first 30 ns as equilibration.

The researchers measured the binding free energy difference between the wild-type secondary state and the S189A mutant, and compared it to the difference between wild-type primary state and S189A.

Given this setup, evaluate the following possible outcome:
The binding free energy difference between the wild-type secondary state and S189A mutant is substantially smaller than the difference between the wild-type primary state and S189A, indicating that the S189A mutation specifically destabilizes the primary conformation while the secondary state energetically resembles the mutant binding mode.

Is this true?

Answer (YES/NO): YES